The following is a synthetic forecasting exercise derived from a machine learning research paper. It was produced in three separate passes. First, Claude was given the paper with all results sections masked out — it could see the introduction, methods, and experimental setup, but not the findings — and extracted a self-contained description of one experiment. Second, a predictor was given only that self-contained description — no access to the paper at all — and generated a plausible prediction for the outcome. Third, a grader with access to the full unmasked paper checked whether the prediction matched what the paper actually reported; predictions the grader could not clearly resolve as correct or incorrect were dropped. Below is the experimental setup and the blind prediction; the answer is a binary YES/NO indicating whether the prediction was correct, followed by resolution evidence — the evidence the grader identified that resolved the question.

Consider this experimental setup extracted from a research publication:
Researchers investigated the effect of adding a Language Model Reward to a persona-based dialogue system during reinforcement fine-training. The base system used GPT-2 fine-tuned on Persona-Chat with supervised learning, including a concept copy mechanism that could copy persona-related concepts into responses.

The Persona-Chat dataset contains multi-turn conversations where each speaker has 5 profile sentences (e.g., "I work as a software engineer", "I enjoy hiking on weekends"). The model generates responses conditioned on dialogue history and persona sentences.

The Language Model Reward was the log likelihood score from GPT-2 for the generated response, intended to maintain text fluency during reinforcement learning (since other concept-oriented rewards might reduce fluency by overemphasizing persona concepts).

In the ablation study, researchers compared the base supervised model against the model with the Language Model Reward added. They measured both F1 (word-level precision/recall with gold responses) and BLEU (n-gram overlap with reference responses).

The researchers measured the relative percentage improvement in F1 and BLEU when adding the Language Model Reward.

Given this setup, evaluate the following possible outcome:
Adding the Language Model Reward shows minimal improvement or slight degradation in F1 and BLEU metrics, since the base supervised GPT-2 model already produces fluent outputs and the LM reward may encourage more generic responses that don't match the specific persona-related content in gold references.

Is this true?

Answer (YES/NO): YES